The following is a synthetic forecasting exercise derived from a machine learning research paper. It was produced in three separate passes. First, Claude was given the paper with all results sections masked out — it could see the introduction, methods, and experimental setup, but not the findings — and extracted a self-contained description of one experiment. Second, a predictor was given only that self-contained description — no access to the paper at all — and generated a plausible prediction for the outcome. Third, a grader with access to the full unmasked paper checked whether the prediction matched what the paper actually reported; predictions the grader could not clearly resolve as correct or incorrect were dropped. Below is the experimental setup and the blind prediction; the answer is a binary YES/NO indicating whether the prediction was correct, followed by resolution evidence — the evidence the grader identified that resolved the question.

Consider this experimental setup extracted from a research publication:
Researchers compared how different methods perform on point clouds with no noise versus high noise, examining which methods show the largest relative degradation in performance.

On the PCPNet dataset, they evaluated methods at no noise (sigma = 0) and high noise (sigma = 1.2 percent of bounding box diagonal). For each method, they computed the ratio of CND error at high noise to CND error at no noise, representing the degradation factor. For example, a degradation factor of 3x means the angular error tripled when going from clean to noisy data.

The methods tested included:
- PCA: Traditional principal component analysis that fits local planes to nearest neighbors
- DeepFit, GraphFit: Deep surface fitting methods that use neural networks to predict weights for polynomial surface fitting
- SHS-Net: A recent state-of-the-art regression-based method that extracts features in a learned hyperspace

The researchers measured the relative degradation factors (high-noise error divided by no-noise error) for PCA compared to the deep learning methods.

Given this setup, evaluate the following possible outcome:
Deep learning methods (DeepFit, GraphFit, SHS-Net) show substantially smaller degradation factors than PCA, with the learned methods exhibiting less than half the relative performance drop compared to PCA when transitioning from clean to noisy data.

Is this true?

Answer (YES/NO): NO